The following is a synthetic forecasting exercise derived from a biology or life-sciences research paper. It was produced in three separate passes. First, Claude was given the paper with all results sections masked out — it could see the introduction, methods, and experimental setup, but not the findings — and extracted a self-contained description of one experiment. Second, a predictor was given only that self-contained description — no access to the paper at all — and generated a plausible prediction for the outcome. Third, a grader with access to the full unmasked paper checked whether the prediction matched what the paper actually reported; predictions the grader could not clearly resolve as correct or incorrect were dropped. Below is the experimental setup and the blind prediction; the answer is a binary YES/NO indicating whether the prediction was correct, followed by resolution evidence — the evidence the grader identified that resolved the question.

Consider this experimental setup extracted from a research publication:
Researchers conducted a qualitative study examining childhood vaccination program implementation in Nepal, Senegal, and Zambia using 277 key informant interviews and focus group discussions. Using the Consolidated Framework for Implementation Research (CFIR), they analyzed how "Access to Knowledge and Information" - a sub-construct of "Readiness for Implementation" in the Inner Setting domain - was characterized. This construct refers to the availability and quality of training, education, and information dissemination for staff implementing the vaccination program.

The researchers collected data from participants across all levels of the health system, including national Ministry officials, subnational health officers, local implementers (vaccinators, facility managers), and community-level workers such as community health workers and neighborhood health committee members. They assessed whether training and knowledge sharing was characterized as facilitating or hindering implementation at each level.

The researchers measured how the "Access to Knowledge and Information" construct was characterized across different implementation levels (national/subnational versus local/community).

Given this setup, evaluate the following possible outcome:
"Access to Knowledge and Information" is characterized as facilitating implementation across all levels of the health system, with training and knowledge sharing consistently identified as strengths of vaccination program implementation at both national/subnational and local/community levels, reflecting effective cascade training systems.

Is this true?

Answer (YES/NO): NO